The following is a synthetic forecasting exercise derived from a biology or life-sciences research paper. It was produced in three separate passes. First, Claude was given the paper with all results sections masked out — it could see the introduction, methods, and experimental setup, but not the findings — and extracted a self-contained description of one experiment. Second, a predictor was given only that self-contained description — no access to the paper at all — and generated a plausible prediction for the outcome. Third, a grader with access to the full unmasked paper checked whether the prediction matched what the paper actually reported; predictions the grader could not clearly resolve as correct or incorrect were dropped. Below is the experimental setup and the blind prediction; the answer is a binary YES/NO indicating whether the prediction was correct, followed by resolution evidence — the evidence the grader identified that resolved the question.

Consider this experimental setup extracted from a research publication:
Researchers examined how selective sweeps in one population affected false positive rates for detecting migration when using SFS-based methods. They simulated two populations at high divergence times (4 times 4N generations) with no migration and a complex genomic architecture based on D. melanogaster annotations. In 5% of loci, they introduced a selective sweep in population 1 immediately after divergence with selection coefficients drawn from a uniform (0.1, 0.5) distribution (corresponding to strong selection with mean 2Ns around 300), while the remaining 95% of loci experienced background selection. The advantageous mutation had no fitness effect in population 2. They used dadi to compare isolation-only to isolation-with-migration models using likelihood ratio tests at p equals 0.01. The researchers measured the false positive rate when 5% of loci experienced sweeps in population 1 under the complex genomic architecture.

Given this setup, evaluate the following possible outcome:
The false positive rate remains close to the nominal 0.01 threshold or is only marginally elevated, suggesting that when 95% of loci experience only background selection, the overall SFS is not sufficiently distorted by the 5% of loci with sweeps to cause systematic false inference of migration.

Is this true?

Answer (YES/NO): NO